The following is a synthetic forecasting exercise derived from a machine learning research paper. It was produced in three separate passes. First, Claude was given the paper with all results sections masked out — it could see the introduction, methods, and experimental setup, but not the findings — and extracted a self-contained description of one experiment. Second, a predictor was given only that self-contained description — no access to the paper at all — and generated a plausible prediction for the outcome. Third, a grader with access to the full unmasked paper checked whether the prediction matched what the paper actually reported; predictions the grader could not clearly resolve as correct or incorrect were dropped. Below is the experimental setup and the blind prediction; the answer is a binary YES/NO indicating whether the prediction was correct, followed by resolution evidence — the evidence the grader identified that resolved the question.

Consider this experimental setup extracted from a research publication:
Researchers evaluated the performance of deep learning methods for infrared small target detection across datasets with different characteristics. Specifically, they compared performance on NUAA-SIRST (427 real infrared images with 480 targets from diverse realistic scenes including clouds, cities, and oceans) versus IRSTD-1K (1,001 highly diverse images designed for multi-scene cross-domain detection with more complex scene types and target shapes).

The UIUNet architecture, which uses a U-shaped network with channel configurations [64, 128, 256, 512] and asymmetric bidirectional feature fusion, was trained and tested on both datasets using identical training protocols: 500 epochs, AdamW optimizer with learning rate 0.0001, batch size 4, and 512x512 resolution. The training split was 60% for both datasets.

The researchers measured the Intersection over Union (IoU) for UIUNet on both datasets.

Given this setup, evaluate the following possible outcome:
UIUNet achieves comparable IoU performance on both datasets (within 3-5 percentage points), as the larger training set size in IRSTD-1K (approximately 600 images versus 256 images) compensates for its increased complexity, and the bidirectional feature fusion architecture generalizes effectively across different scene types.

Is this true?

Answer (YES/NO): NO